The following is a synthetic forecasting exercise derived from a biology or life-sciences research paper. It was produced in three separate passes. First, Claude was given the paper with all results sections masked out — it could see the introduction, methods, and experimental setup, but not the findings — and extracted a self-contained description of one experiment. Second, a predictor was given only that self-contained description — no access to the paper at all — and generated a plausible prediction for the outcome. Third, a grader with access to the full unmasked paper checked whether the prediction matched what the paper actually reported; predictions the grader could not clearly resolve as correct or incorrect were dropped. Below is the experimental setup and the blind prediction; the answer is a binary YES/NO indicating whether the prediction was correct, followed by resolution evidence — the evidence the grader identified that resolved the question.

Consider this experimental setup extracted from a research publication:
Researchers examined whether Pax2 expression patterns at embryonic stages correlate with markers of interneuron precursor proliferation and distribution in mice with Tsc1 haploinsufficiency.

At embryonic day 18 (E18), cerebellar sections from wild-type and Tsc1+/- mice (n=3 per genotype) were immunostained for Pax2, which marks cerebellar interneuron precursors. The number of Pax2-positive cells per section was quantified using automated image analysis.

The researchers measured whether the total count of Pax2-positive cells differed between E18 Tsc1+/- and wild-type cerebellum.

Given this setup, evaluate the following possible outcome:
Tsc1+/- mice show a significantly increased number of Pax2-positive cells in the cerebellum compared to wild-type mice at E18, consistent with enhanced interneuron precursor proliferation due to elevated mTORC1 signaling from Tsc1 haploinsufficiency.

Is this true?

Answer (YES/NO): NO